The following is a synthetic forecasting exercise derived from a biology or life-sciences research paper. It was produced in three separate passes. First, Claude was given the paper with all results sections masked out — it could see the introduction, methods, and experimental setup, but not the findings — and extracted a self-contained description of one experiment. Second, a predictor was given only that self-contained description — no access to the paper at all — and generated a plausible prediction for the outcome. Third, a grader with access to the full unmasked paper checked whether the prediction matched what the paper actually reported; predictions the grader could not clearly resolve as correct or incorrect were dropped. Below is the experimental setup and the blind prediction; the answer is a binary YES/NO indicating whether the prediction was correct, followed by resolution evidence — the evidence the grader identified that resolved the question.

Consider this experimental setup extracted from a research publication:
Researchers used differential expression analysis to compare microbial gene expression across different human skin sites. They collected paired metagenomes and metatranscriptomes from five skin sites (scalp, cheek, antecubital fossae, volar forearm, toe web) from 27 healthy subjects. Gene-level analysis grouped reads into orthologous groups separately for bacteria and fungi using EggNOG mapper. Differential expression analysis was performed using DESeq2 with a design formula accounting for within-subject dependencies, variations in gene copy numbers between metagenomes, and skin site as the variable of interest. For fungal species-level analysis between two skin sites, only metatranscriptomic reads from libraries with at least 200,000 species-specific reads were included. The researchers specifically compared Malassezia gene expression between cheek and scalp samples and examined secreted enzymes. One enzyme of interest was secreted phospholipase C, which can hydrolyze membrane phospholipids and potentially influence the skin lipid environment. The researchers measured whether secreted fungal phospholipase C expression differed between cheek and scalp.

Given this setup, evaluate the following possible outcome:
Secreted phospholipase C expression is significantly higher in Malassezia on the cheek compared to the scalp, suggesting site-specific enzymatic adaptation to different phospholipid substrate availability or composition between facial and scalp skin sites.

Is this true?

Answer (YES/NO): YES